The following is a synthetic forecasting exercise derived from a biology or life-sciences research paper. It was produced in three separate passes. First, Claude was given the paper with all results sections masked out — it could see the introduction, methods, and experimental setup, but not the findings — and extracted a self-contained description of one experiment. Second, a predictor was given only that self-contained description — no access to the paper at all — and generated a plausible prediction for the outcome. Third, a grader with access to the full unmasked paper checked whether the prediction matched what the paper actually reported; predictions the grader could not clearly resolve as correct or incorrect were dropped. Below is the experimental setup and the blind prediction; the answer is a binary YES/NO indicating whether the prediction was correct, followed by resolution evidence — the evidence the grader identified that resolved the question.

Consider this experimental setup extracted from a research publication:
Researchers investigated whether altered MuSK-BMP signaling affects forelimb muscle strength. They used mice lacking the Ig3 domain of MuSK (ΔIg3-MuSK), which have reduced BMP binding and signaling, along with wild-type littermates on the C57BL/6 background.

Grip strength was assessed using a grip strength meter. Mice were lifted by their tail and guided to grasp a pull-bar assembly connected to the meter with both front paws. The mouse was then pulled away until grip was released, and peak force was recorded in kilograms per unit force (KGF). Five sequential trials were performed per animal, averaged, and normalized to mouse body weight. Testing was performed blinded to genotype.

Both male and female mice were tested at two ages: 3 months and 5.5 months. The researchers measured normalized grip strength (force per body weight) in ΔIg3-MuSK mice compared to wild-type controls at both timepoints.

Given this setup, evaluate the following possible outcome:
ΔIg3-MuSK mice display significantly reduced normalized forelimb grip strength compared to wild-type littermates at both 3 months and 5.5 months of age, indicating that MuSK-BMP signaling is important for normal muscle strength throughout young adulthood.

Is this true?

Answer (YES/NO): NO